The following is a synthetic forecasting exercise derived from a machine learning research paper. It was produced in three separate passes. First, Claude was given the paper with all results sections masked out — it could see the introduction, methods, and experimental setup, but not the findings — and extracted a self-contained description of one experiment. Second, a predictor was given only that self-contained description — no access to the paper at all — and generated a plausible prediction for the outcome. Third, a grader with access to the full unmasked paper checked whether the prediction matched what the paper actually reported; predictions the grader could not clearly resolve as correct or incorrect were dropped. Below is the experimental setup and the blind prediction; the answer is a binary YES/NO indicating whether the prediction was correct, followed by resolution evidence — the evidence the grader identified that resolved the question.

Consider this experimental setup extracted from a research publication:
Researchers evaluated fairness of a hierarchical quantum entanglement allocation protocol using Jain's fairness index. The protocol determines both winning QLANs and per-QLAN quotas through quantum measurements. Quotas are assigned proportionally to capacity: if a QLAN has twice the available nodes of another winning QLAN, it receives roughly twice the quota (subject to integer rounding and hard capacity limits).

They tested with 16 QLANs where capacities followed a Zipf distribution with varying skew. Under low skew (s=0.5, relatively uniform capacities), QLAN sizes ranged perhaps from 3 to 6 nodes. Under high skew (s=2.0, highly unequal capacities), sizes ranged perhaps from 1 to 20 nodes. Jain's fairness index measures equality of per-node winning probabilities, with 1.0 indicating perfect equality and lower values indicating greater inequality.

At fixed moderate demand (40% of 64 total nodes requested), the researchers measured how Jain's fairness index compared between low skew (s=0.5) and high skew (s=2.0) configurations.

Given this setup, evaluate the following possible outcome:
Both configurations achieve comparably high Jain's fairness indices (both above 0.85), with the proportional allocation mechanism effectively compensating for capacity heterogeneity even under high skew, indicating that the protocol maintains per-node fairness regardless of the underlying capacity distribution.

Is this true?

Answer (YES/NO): YES